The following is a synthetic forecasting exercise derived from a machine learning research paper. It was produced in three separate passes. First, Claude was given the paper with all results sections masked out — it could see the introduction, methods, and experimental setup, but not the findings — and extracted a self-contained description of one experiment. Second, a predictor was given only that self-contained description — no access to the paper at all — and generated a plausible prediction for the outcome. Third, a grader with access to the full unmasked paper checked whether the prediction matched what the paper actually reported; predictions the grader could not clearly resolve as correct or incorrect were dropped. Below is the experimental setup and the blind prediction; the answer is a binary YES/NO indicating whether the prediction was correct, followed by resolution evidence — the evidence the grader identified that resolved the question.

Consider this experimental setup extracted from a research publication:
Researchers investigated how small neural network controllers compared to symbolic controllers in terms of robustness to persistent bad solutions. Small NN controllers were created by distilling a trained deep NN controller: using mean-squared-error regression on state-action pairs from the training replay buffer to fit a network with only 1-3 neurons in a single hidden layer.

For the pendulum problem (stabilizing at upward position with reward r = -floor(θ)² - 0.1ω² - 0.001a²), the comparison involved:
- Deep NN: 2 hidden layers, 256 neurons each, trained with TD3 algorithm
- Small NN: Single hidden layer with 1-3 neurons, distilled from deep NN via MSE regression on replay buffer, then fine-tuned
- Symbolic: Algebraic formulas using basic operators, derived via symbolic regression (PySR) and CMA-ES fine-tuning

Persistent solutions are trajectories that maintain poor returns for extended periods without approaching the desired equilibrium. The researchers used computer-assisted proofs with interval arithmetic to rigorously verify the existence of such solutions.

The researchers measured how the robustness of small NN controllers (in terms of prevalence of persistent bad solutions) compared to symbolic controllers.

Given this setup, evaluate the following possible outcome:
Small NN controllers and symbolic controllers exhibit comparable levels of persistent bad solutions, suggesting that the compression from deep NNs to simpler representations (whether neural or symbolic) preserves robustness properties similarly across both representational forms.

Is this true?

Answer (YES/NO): NO